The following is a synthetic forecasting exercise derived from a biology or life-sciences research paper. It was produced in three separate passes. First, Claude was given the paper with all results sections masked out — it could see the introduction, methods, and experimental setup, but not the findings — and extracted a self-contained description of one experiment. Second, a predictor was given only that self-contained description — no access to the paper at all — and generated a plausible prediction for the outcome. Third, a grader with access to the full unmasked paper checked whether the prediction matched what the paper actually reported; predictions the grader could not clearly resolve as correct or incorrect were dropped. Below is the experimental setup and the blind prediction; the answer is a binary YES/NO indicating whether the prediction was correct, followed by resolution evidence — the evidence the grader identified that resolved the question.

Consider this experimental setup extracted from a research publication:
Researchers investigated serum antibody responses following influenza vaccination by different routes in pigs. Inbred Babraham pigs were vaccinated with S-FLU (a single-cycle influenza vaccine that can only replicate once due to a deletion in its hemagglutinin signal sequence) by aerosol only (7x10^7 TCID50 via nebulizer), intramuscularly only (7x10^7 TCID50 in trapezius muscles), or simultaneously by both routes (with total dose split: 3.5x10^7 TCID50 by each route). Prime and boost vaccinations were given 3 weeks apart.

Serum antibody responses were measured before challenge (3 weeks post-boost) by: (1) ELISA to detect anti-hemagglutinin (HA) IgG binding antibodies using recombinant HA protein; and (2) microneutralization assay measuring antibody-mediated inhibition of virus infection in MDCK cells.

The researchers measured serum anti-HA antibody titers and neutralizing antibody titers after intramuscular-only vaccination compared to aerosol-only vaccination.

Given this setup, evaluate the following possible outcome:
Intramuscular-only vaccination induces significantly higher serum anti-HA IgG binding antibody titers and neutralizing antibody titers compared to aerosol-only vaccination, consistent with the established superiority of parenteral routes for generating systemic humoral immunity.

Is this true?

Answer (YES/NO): YES